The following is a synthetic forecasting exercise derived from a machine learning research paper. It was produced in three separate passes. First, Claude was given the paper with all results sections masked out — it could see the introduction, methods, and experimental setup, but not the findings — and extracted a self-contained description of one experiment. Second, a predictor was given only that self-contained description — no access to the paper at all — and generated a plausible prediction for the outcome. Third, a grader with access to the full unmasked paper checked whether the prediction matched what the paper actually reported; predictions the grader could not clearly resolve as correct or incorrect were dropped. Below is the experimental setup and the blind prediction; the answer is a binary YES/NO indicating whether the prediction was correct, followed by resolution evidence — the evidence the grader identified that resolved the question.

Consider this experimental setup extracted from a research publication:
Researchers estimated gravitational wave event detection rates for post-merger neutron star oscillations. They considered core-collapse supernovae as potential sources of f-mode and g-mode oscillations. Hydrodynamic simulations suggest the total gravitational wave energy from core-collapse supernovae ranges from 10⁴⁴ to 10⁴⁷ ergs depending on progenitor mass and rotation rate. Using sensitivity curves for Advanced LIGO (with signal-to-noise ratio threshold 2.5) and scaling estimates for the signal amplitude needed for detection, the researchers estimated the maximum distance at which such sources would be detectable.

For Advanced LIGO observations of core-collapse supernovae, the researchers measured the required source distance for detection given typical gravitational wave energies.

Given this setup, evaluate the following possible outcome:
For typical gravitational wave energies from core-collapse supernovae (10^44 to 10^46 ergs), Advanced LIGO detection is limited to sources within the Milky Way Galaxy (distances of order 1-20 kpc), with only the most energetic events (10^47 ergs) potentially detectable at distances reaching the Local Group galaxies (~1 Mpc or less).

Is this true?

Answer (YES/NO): NO